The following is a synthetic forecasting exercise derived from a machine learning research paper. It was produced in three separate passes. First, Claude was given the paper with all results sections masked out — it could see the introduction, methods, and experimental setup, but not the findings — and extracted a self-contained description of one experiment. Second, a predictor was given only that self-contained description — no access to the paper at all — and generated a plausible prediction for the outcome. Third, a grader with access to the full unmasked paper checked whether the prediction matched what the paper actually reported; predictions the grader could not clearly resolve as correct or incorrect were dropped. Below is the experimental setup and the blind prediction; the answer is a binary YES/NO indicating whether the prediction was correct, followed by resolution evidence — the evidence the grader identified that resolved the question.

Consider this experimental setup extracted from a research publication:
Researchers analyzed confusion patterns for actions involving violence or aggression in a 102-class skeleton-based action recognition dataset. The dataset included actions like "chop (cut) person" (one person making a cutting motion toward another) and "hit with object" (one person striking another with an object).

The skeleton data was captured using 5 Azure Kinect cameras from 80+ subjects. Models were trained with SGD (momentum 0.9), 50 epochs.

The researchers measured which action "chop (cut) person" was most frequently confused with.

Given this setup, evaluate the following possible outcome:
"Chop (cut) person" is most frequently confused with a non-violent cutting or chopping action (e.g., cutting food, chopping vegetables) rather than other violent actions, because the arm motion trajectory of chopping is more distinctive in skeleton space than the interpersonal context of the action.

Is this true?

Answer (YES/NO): NO